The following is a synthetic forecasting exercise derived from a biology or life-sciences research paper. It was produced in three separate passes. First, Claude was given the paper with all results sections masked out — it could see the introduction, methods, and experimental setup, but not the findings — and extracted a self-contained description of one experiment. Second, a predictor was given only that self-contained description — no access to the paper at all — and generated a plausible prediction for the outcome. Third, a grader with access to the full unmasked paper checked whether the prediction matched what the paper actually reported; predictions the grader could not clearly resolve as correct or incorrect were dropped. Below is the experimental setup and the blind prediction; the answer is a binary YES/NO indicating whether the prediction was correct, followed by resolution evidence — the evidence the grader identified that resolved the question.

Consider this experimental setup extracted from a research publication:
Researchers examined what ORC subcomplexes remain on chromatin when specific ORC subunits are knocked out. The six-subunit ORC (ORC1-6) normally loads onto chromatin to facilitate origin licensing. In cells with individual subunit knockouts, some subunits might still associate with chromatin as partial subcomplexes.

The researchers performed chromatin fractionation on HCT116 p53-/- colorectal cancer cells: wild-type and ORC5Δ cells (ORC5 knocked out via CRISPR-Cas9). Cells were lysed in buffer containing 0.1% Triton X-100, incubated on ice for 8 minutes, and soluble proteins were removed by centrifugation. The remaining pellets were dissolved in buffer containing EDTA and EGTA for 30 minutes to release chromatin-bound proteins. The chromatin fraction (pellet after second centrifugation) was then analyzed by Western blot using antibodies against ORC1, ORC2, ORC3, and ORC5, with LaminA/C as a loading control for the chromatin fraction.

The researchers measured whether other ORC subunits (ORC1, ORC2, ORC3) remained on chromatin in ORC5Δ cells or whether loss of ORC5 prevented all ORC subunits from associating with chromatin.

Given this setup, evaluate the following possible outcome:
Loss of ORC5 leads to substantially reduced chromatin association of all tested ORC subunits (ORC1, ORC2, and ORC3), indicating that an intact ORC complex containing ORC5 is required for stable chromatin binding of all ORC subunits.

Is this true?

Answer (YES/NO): NO